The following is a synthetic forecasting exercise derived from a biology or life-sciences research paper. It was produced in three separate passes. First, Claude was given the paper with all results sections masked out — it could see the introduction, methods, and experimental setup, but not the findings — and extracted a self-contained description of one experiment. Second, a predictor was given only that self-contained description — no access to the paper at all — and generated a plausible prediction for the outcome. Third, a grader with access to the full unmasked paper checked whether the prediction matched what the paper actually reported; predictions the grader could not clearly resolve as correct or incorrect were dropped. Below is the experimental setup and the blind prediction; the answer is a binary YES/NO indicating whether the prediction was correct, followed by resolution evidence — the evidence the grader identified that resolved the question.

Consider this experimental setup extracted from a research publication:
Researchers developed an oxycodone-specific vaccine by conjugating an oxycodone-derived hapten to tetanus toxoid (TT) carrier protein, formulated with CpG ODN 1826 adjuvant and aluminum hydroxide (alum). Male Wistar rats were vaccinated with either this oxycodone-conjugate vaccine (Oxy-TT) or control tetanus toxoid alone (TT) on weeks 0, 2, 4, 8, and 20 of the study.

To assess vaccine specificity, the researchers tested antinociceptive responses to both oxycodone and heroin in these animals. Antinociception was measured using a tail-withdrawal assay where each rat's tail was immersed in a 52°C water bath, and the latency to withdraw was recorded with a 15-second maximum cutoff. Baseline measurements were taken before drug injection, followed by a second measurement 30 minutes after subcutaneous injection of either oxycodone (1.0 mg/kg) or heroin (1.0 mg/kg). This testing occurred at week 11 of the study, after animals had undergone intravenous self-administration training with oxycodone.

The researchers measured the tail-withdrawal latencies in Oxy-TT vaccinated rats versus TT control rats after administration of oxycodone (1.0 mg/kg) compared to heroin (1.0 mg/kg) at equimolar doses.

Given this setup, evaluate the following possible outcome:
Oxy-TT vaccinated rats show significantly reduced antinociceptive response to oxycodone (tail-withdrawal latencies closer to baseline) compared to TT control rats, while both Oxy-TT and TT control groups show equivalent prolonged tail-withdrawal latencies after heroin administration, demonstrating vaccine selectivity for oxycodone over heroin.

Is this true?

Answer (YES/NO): YES